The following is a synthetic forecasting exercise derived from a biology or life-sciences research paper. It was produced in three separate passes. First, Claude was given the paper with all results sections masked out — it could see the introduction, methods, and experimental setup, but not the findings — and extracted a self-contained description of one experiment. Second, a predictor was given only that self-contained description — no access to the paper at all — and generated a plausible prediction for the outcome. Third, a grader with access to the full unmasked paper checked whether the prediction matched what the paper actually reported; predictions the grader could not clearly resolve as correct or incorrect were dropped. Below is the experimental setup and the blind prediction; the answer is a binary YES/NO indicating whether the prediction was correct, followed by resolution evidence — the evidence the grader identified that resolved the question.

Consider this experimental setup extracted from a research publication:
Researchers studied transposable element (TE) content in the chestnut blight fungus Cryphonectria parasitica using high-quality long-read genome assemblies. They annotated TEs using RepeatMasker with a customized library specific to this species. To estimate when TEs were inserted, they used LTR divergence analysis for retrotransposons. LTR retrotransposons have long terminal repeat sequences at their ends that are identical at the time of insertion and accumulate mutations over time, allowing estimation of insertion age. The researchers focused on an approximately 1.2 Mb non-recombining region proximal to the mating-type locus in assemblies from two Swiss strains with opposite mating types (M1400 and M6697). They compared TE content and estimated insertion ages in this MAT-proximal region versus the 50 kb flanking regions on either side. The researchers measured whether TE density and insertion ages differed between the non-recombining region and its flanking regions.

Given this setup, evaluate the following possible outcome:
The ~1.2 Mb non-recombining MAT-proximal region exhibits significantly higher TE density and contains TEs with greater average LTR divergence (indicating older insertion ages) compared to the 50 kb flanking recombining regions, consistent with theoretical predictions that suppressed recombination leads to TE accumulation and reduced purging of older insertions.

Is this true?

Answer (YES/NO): YES